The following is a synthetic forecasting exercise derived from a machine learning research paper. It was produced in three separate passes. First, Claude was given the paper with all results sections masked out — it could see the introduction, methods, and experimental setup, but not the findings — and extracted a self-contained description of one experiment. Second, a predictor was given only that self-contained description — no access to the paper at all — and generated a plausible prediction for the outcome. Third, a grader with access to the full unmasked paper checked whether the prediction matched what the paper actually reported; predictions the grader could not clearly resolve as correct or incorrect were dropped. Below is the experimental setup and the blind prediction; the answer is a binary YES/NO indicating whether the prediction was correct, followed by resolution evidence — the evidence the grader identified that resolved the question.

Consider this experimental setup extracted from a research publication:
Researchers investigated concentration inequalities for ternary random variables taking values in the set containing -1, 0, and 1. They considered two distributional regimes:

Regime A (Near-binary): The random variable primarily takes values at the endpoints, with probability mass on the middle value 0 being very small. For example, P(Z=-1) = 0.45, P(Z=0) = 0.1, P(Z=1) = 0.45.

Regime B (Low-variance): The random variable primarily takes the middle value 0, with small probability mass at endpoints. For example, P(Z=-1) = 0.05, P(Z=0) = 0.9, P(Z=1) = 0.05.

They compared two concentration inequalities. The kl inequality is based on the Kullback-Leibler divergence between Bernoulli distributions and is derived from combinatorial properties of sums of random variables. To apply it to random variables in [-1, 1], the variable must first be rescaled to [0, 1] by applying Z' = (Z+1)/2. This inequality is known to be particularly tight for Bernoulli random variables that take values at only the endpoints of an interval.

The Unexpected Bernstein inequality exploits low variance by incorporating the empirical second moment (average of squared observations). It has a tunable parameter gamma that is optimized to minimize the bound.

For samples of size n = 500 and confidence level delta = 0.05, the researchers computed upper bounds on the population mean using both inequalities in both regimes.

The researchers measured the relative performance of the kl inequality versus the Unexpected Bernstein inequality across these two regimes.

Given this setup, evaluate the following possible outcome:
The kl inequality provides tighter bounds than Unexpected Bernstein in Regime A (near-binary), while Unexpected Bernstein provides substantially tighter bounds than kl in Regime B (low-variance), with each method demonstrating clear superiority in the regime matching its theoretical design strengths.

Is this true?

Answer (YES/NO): YES